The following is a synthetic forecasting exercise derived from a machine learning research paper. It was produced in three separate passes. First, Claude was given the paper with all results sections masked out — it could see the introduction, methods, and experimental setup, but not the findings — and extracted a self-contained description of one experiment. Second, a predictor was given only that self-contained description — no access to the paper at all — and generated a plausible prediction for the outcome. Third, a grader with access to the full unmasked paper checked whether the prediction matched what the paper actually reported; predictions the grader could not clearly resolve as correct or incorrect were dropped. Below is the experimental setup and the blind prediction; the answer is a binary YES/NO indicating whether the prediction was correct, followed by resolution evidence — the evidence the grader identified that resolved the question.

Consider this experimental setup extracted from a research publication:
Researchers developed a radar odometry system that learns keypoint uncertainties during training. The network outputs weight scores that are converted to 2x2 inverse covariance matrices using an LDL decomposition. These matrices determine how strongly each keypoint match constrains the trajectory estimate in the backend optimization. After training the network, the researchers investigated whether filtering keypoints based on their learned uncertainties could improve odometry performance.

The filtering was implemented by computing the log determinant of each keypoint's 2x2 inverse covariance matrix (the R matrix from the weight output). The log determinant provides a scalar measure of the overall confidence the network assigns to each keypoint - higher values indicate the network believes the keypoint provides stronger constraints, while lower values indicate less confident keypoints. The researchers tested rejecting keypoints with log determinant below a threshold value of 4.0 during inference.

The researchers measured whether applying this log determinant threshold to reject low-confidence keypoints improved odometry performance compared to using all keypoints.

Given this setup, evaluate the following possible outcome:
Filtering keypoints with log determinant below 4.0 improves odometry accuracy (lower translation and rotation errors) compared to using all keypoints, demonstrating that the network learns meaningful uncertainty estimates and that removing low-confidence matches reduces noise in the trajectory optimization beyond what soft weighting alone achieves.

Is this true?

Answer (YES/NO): YES